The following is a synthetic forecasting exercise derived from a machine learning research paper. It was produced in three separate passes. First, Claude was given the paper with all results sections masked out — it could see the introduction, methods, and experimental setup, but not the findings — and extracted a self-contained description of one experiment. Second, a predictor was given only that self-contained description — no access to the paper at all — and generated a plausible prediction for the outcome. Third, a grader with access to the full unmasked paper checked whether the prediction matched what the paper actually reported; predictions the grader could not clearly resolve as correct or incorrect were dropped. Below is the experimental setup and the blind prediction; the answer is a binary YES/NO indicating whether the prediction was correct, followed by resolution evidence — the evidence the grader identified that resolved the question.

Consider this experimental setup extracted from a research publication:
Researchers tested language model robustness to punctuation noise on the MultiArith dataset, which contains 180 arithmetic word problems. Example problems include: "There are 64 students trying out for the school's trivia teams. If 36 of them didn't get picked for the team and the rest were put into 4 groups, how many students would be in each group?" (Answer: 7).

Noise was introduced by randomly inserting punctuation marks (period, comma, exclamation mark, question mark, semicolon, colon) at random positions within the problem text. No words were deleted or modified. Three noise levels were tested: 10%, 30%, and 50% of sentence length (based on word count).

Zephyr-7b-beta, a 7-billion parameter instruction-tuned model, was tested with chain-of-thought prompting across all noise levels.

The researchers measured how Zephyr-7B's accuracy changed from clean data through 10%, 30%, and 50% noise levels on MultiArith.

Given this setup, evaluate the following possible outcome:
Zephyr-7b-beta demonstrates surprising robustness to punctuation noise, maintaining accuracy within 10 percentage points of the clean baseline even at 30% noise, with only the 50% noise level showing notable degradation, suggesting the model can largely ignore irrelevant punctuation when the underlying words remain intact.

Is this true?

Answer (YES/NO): NO